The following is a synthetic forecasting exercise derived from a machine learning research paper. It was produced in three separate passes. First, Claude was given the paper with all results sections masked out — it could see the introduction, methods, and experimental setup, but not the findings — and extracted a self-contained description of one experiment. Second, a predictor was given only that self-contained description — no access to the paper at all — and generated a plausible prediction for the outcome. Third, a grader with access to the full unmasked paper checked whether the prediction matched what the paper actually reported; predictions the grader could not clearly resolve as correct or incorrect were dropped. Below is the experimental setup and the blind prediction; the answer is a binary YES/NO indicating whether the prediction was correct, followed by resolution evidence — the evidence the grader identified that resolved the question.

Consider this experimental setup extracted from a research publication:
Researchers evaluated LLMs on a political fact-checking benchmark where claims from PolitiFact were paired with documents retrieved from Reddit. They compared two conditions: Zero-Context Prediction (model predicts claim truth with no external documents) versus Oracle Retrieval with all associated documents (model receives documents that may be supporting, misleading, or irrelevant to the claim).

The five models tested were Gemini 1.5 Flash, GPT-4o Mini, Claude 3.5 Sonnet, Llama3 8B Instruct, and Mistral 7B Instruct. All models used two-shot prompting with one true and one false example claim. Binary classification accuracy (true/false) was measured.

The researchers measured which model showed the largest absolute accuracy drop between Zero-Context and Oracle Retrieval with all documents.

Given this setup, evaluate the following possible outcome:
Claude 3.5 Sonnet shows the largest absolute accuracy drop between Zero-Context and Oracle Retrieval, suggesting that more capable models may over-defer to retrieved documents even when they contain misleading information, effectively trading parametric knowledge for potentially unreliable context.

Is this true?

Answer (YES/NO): YES